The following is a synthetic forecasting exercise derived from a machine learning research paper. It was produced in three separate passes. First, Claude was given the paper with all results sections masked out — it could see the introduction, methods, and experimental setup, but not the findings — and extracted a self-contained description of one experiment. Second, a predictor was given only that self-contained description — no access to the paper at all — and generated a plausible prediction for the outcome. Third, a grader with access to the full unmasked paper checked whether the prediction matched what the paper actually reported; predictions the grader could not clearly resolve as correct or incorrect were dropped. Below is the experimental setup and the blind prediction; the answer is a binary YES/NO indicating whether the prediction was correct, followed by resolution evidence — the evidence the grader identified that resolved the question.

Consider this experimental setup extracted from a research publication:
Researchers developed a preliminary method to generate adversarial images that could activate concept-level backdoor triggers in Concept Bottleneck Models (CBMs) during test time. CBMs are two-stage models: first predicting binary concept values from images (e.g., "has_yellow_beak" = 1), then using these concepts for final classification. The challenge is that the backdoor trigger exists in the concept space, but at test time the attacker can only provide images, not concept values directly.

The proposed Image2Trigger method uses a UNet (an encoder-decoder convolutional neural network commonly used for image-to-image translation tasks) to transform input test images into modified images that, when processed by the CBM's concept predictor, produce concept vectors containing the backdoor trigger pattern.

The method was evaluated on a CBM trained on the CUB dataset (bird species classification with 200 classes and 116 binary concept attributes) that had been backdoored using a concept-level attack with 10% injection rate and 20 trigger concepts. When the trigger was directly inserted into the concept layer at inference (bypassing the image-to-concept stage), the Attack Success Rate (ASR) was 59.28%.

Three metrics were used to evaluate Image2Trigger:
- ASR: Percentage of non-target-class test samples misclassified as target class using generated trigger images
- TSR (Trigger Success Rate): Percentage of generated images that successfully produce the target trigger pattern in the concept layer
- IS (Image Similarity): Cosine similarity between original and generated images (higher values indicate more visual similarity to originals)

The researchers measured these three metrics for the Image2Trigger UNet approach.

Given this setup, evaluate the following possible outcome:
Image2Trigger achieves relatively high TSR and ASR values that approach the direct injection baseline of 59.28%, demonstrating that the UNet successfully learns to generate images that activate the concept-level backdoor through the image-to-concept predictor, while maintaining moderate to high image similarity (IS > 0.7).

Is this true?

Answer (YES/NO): NO